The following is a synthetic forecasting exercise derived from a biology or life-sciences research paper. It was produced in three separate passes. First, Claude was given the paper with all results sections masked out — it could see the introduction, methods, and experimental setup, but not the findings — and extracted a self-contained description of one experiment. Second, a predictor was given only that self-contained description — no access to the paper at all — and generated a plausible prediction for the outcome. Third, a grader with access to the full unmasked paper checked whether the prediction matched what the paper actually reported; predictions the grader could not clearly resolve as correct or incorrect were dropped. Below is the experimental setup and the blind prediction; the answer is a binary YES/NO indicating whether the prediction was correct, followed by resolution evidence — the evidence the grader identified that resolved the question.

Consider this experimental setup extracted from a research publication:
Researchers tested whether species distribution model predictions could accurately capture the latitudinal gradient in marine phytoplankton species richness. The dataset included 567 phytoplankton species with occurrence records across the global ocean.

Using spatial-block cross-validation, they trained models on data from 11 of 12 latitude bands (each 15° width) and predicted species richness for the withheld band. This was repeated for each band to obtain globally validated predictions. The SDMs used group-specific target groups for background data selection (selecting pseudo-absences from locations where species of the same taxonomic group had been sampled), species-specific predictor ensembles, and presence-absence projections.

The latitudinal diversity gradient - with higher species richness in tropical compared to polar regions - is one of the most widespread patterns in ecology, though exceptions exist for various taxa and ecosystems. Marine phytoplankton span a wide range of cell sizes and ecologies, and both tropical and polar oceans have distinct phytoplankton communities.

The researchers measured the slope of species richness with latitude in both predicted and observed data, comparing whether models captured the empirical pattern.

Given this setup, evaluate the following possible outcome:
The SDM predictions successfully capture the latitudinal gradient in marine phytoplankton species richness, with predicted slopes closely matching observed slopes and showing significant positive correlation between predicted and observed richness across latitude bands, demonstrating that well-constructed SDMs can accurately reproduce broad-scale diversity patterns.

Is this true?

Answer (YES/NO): YES